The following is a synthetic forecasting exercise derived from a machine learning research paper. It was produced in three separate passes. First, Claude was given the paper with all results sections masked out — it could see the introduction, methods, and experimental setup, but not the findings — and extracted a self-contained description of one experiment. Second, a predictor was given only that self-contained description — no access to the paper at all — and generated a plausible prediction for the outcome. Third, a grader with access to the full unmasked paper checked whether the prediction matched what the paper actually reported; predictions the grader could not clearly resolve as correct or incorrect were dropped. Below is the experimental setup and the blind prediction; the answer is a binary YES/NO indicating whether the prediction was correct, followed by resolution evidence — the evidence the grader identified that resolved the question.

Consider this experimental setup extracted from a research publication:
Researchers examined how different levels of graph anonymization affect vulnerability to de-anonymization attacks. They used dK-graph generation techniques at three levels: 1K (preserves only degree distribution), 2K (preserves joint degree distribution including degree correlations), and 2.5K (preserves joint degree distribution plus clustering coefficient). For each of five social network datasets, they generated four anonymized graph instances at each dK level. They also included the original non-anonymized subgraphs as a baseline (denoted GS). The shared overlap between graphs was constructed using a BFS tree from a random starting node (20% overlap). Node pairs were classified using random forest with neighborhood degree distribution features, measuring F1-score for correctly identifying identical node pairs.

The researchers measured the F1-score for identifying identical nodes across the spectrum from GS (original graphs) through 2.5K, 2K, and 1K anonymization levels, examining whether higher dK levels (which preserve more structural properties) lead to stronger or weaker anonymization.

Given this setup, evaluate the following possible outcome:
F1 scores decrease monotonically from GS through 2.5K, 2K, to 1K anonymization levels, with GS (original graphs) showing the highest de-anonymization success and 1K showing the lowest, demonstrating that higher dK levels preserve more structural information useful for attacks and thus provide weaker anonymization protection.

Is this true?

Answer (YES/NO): NO